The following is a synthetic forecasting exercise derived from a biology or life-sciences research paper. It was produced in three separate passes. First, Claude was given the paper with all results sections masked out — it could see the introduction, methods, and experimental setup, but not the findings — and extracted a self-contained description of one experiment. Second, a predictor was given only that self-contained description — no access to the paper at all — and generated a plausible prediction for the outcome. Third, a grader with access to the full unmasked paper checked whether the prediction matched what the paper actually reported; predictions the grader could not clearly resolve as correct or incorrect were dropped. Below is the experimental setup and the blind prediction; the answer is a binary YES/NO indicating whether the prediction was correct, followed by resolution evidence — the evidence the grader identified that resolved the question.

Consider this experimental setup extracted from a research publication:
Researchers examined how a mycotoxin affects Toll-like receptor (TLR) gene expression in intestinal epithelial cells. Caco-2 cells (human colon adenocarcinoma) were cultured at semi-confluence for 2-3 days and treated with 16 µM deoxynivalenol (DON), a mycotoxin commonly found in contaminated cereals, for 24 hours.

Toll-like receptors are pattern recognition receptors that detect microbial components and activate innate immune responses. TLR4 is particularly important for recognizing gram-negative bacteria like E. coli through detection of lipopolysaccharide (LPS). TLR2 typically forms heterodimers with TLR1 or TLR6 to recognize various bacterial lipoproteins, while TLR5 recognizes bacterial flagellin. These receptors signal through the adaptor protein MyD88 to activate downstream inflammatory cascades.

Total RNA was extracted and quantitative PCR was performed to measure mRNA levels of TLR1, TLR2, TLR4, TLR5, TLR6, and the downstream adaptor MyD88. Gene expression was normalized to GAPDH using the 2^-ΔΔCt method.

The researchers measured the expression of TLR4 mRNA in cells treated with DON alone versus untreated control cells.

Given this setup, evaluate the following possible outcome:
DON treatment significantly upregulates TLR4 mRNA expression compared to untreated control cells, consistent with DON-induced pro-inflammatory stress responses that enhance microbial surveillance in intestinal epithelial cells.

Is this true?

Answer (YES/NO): NO